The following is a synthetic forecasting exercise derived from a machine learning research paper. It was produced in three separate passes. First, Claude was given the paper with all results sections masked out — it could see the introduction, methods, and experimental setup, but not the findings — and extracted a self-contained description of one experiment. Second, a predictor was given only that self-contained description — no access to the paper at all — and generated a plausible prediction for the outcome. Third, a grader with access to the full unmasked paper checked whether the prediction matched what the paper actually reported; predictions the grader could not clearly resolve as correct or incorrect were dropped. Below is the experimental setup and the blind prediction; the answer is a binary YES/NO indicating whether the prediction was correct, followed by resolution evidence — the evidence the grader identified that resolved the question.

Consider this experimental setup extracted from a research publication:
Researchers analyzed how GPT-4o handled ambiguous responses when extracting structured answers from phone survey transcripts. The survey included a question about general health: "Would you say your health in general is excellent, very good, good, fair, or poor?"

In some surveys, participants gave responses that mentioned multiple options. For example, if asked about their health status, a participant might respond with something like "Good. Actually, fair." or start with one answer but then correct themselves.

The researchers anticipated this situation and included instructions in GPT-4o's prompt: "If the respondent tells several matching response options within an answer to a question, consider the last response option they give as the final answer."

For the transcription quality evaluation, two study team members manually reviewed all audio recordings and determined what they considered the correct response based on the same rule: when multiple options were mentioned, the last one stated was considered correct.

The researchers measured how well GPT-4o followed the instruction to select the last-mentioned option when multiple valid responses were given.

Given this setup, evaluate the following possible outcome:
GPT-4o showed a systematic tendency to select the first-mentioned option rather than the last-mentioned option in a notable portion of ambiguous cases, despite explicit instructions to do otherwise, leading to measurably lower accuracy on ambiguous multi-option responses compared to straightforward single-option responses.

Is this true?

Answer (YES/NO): NO